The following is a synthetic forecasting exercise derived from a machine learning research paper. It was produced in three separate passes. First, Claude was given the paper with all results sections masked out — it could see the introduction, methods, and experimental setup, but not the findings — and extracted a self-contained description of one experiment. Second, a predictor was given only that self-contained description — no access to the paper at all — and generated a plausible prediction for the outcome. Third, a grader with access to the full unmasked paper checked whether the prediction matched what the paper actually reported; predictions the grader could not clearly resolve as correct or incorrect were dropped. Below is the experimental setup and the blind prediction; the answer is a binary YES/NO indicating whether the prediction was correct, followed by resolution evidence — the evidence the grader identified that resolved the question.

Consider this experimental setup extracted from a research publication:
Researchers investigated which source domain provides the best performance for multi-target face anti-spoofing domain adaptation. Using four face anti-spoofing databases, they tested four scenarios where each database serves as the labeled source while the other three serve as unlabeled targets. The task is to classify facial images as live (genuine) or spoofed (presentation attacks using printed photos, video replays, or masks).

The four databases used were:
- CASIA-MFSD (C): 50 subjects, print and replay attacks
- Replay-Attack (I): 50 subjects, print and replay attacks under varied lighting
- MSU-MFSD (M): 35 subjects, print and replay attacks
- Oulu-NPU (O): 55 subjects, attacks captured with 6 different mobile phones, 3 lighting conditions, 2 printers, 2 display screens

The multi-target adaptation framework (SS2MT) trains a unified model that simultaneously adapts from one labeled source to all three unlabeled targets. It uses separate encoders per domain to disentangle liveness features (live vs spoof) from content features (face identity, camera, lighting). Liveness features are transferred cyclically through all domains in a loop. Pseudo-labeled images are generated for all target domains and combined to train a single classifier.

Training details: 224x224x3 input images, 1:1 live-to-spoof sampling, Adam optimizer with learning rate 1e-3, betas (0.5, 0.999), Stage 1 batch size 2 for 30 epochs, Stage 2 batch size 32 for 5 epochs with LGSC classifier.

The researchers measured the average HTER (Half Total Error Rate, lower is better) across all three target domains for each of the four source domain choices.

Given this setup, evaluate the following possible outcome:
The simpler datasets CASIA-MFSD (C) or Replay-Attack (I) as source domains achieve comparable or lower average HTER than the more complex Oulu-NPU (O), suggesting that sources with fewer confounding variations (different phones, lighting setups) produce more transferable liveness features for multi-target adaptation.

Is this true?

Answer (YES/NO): NO